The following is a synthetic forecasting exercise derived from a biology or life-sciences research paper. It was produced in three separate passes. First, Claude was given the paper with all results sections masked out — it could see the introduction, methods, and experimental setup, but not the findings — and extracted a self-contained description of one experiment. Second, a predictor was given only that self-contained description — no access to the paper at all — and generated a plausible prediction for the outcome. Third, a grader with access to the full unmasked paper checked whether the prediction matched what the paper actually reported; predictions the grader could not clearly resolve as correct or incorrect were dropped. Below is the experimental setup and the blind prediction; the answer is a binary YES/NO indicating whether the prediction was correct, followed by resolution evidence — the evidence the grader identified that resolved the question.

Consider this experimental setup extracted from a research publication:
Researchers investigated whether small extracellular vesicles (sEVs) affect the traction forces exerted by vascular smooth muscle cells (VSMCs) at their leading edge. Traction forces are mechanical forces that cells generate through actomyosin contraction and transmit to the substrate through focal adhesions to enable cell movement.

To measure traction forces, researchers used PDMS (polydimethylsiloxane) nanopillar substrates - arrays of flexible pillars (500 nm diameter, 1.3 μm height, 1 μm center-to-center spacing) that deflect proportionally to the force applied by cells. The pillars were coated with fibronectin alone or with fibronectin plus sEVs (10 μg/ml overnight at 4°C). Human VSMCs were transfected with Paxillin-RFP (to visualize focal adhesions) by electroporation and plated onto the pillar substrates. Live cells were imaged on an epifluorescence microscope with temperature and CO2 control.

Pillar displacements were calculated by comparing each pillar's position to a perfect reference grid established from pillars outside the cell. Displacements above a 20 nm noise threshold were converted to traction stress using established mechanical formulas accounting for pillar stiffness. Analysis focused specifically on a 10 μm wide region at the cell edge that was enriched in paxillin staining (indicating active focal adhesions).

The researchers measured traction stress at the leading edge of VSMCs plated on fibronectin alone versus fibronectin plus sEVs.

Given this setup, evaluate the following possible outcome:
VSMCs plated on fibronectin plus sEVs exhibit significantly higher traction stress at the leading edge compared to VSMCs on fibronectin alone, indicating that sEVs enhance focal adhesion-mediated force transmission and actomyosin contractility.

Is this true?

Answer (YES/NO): YES